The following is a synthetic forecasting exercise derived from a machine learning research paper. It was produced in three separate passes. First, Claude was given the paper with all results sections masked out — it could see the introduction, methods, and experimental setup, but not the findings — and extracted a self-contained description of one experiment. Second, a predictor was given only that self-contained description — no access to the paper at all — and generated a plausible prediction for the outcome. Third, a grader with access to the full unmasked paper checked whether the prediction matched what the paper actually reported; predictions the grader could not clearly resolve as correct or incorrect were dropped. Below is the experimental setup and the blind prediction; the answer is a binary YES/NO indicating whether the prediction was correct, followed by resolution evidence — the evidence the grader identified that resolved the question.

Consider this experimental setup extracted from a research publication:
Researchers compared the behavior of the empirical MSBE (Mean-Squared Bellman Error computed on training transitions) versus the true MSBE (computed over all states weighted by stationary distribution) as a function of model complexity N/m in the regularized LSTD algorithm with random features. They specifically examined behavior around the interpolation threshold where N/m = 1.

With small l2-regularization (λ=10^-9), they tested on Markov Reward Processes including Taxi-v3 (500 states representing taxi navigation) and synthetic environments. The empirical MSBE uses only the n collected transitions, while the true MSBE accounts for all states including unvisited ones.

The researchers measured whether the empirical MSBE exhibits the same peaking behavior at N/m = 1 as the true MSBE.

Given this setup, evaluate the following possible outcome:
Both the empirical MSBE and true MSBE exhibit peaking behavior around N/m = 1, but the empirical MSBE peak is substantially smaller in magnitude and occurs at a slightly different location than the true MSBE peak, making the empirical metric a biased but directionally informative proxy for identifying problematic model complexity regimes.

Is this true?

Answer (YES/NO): NO